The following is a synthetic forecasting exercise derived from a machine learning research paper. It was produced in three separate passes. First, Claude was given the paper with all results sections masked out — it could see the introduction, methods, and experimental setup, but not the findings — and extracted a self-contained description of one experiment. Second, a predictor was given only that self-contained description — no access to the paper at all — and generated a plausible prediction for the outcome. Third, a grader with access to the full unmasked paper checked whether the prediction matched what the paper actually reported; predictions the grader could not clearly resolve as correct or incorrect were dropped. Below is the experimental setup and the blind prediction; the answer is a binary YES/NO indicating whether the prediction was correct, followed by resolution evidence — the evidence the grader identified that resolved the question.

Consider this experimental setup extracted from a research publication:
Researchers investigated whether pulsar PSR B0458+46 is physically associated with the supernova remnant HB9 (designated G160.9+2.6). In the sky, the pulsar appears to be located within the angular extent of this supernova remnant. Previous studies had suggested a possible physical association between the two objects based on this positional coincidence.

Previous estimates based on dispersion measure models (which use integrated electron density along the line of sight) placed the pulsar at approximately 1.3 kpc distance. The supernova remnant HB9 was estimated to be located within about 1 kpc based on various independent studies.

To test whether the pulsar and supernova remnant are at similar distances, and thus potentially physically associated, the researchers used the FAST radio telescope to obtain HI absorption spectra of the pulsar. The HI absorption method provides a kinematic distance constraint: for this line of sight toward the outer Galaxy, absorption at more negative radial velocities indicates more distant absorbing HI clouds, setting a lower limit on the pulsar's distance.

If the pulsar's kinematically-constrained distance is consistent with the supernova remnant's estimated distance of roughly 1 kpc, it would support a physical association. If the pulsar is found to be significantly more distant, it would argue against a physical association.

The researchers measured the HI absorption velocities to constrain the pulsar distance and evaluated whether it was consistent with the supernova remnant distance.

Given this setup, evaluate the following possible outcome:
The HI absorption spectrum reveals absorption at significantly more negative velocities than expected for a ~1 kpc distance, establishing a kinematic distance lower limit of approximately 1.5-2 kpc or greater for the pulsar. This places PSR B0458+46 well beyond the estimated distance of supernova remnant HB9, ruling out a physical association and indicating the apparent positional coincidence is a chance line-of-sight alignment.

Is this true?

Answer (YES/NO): YES